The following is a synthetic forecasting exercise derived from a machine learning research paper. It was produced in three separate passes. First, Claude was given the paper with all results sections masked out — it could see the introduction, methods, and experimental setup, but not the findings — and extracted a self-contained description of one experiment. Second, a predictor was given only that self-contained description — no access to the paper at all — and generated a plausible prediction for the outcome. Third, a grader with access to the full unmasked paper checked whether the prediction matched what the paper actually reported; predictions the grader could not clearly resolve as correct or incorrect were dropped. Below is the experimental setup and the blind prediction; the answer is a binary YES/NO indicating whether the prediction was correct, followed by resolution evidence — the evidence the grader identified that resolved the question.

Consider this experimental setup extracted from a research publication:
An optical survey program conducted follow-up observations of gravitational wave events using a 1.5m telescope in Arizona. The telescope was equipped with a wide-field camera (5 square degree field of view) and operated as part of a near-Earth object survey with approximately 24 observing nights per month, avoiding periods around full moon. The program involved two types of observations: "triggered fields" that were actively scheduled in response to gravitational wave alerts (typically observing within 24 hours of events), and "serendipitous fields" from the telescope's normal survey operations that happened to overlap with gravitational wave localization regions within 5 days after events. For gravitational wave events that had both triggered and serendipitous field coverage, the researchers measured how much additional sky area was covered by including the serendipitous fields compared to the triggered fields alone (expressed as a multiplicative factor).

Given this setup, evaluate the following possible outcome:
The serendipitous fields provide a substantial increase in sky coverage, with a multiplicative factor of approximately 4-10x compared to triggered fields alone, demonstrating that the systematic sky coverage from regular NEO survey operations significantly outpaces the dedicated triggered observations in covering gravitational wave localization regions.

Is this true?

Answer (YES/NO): YES